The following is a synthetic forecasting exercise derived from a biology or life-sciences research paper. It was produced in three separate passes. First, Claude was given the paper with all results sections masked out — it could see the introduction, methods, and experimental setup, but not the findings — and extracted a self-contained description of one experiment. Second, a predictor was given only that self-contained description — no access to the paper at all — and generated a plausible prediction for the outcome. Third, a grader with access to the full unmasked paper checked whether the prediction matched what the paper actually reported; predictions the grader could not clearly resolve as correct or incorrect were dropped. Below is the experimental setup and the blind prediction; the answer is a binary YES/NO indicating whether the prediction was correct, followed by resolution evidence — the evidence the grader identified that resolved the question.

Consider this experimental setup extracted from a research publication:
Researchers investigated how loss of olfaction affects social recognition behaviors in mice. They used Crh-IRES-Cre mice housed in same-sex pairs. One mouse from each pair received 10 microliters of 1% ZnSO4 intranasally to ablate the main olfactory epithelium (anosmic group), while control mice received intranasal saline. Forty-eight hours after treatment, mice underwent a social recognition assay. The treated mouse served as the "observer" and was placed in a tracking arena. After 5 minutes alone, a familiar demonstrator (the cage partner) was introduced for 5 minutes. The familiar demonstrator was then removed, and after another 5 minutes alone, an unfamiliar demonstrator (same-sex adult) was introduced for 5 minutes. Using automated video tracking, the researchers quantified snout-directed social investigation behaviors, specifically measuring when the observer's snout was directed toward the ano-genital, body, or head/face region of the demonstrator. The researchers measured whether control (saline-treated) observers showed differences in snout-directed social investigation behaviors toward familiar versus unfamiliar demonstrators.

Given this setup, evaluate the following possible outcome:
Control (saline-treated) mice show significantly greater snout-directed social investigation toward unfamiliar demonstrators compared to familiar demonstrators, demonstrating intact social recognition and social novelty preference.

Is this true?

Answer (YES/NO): YES